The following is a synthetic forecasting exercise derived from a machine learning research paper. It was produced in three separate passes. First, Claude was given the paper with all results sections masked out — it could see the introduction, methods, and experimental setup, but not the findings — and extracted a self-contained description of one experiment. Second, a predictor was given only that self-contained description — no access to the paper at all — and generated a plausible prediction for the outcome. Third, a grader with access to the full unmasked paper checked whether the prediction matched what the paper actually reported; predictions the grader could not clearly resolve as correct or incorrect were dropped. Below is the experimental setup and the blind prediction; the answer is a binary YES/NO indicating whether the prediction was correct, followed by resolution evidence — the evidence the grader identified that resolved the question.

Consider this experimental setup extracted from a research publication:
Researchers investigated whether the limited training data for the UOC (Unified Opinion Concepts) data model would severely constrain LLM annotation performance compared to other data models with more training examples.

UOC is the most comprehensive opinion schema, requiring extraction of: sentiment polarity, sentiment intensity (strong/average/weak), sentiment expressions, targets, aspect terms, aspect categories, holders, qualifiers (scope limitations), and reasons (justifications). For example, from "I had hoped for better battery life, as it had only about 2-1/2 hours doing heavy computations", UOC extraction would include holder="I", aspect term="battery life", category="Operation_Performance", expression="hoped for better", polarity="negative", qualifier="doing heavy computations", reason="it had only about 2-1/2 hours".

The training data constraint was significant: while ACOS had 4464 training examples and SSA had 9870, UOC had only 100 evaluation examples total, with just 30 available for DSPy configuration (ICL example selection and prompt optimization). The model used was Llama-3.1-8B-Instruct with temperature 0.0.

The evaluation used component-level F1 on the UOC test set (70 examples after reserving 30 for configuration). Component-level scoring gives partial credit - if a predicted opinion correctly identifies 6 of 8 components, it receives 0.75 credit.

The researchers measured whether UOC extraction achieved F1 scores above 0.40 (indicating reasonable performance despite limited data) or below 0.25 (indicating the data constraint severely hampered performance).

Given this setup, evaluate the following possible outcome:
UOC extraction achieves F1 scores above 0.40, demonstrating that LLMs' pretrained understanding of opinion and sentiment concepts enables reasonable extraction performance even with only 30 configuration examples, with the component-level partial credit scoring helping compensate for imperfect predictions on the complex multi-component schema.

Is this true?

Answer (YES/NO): YES